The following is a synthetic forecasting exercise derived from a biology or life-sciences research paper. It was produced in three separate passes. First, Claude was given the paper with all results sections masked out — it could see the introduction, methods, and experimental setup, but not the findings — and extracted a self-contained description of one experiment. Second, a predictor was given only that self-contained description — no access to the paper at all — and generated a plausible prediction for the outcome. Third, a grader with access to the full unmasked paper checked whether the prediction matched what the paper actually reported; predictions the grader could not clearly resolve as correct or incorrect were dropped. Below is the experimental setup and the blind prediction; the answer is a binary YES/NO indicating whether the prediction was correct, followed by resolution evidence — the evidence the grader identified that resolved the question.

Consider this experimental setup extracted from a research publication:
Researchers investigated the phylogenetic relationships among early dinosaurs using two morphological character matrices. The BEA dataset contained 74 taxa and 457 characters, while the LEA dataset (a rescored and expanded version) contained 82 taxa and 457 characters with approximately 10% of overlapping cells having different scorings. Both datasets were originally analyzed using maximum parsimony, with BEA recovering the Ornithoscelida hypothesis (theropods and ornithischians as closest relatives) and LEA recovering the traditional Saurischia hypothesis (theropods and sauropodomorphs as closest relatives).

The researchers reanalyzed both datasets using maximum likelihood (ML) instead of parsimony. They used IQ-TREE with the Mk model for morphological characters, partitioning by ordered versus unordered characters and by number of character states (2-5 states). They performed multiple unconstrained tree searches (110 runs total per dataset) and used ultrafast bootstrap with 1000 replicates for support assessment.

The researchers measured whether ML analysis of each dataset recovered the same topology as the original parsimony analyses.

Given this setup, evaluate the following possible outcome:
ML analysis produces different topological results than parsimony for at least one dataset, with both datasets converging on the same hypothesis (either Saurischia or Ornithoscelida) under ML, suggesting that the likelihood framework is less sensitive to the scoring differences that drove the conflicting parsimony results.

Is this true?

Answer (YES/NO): NO